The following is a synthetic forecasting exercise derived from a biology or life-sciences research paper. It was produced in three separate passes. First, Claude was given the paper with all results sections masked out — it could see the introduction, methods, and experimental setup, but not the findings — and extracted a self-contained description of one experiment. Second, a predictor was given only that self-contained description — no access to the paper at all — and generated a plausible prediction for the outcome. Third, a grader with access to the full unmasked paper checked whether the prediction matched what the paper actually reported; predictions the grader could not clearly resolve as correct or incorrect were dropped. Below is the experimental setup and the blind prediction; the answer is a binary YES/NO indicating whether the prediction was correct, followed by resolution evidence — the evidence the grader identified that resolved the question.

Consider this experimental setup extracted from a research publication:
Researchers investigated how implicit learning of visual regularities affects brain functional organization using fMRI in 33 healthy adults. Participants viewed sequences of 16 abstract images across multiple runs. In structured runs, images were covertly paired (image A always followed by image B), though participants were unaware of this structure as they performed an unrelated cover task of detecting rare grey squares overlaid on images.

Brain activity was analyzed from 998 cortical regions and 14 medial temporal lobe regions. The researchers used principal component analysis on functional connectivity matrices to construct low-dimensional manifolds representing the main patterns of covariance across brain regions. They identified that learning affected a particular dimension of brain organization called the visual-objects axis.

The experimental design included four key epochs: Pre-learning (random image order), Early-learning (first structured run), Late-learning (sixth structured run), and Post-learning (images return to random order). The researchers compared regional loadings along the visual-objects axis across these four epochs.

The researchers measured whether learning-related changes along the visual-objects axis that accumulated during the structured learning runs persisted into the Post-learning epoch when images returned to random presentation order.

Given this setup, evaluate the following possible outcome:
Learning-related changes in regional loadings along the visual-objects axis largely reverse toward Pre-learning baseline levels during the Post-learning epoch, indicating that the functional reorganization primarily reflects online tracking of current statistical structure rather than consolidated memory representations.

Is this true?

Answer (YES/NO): NO